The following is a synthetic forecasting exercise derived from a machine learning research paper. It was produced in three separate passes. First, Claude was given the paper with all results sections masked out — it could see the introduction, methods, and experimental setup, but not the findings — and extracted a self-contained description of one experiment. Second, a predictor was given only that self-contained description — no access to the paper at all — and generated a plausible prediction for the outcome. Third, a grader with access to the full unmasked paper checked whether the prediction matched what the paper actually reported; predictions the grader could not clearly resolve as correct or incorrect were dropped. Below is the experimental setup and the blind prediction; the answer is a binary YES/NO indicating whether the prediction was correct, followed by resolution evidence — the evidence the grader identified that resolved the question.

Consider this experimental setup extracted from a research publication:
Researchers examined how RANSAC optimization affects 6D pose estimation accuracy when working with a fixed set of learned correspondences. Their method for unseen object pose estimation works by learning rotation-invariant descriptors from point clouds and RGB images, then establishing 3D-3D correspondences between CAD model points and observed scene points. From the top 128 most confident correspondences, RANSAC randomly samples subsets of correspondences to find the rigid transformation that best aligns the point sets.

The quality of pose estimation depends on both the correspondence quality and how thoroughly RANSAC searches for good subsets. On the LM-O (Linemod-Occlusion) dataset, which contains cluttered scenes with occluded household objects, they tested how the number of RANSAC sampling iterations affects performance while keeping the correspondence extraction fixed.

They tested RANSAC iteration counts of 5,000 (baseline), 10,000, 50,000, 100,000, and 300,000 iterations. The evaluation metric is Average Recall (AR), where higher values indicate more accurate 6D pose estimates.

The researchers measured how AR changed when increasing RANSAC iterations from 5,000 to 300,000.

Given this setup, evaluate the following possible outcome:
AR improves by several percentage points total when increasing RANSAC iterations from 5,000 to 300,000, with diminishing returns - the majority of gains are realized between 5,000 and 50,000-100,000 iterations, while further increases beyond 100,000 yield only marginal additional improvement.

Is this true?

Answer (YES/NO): NO